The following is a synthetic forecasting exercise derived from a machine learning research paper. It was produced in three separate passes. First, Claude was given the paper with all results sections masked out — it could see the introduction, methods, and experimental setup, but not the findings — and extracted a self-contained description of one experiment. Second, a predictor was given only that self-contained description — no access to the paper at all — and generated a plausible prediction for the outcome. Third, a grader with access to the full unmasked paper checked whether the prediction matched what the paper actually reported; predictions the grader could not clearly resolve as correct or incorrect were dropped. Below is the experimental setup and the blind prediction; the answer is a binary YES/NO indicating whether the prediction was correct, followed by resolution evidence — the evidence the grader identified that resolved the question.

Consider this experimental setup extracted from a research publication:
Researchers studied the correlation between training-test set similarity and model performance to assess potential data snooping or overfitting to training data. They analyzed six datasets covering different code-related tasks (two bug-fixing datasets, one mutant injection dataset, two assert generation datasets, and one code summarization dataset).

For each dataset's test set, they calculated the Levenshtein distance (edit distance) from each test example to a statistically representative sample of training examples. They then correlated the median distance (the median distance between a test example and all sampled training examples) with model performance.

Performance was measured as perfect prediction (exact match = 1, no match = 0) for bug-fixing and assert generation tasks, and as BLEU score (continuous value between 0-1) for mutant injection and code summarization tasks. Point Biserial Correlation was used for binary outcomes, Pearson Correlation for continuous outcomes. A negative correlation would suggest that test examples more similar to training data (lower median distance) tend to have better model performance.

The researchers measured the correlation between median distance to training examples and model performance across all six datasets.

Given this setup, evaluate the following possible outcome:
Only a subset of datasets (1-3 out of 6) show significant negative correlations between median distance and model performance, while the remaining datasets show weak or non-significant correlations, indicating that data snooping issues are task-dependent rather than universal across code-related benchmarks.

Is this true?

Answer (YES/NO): NO